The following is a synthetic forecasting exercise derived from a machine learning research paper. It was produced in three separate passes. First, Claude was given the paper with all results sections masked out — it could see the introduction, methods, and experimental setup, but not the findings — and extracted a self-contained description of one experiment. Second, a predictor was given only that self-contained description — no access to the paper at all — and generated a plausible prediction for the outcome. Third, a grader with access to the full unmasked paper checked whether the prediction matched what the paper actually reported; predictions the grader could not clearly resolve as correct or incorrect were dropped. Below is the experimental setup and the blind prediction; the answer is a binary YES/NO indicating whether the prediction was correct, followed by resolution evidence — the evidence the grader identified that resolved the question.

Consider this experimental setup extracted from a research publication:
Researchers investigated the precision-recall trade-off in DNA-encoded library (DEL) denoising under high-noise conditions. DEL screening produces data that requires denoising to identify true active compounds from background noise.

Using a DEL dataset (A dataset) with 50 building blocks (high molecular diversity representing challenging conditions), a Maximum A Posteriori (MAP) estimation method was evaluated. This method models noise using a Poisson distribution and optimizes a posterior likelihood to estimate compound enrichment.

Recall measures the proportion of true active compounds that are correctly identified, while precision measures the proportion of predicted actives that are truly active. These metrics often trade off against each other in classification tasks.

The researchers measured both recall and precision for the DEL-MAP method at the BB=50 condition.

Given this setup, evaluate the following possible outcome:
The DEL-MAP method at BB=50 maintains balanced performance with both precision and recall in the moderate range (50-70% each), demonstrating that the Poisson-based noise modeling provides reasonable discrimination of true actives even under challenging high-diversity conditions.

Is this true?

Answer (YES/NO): NO